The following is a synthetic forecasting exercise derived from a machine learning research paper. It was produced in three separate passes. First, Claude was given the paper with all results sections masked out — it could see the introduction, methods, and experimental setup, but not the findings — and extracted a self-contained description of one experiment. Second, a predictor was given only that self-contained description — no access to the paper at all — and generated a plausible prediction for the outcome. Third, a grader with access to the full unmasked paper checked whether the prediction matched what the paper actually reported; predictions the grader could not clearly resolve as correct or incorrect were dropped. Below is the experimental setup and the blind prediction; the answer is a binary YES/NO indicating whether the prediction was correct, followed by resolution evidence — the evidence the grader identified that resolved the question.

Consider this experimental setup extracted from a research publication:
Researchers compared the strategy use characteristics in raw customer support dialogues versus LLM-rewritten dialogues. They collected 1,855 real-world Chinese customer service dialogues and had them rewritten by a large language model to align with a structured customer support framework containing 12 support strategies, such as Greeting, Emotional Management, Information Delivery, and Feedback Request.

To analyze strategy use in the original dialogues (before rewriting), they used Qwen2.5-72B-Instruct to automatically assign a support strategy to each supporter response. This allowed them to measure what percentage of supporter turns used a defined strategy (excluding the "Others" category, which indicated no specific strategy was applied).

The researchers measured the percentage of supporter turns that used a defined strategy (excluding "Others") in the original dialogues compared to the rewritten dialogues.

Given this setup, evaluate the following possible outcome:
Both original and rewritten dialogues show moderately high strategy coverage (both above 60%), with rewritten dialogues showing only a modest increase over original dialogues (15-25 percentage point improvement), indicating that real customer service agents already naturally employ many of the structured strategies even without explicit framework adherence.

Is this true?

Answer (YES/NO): NO